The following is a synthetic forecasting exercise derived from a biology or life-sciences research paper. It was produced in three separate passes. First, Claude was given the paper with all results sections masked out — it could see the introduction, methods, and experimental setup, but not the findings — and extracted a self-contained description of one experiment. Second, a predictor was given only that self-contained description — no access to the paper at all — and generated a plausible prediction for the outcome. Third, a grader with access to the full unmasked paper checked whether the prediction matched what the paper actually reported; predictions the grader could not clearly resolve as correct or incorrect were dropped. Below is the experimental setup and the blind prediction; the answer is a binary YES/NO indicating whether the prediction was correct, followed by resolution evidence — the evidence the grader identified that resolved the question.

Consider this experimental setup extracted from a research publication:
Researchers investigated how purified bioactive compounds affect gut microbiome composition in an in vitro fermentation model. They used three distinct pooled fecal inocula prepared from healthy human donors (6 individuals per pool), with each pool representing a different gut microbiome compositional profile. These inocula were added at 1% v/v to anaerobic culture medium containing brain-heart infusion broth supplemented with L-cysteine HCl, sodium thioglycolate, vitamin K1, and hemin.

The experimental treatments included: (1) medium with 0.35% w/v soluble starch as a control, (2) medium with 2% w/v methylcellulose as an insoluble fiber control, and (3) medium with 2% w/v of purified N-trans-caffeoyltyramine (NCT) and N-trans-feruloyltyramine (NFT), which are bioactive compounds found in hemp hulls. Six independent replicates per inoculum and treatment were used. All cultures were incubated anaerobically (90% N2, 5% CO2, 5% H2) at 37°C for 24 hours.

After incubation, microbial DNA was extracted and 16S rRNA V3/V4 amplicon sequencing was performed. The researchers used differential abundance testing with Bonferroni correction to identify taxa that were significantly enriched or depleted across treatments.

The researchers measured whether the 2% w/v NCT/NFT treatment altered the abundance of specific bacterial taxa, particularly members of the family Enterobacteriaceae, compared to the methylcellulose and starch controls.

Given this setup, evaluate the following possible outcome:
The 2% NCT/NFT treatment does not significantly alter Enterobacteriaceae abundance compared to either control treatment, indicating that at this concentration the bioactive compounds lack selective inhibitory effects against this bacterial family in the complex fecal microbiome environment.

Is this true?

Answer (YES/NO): NO